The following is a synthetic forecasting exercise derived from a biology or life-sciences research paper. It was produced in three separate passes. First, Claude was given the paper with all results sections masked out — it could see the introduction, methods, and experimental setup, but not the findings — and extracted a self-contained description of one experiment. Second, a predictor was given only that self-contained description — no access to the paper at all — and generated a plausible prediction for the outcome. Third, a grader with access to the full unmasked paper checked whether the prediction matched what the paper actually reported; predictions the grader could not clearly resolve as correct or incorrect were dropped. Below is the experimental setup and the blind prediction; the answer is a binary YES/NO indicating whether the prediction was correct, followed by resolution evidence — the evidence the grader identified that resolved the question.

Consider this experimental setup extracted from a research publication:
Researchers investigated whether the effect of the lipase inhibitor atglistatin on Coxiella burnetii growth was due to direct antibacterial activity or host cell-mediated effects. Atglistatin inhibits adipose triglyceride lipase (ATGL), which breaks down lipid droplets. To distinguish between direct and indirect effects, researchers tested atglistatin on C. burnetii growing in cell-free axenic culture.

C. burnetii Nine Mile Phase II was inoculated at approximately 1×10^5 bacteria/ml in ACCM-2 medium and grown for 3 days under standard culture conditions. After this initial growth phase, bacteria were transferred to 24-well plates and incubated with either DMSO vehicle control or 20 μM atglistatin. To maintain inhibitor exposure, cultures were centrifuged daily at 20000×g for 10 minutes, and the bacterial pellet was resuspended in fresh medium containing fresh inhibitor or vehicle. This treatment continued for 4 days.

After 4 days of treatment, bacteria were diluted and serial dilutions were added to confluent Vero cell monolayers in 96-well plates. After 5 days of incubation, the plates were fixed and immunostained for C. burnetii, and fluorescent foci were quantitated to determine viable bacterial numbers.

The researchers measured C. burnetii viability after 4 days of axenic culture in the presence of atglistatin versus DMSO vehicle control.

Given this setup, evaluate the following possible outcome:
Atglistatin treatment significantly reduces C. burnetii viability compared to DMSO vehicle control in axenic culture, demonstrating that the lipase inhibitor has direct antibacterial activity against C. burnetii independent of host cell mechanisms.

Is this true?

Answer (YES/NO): NO